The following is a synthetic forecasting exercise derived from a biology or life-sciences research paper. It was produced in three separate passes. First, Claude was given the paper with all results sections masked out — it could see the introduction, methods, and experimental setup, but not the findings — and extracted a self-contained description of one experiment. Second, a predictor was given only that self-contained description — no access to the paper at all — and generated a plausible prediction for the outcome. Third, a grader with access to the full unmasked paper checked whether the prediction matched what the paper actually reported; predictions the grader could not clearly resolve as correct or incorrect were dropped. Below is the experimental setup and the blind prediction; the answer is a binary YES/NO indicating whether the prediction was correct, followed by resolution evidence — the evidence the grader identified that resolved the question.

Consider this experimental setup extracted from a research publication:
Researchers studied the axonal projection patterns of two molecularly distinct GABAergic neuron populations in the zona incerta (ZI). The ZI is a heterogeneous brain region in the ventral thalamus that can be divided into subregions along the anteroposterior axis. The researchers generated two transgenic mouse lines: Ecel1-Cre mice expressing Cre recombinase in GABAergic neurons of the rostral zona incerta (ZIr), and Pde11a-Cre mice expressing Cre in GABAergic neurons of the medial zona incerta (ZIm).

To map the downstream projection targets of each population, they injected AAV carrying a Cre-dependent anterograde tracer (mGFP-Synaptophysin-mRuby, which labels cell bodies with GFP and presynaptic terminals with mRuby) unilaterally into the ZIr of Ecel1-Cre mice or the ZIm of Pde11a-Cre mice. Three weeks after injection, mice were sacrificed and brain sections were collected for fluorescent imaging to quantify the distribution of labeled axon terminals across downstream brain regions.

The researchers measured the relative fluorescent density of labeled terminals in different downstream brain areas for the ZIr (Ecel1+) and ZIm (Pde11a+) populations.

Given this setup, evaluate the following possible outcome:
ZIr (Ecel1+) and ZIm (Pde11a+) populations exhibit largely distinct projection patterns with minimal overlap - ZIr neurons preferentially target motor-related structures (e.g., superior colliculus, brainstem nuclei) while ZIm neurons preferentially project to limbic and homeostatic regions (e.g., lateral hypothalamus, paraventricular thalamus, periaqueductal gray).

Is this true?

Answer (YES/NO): NO